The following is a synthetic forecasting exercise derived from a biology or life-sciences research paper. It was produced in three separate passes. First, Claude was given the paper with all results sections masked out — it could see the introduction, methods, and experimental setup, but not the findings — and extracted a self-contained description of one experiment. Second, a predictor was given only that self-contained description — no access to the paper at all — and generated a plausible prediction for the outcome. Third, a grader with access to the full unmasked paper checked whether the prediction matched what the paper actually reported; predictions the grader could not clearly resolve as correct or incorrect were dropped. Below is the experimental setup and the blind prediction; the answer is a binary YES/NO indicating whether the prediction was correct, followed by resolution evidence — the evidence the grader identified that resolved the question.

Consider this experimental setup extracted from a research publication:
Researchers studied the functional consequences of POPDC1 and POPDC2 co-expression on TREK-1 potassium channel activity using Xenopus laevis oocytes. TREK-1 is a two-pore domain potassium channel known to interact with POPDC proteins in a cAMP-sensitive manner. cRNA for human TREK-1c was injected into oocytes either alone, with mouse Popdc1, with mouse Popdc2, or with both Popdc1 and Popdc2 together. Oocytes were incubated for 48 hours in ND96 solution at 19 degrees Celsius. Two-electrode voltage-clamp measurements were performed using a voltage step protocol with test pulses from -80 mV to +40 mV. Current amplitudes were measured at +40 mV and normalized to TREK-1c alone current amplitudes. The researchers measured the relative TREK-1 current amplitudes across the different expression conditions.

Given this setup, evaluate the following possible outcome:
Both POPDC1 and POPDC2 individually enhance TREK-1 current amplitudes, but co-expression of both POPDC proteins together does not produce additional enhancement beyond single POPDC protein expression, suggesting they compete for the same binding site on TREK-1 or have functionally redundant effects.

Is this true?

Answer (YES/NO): NO